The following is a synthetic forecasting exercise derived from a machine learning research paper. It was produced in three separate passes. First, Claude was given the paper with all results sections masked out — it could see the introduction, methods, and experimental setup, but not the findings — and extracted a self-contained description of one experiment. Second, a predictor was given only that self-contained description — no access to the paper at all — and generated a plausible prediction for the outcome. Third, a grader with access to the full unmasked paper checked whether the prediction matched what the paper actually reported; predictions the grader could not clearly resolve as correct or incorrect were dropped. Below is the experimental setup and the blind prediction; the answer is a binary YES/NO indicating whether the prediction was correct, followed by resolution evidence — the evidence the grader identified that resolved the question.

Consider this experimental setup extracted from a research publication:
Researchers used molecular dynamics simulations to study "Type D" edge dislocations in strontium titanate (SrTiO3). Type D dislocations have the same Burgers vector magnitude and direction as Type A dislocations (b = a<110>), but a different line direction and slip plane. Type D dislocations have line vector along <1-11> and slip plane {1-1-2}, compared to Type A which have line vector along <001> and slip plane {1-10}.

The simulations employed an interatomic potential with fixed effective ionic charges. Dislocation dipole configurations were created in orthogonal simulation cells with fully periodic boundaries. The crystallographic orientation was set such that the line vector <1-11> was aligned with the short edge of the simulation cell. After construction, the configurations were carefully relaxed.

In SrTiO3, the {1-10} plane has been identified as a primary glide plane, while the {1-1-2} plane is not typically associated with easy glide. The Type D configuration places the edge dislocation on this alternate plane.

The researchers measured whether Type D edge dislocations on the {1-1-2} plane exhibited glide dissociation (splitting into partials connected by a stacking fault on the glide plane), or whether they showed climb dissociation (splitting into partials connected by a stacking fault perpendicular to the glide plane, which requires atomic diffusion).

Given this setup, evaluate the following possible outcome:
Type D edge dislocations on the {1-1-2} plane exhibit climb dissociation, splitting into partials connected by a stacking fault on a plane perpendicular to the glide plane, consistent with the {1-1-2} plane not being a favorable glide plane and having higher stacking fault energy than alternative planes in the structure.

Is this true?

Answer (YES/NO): NO